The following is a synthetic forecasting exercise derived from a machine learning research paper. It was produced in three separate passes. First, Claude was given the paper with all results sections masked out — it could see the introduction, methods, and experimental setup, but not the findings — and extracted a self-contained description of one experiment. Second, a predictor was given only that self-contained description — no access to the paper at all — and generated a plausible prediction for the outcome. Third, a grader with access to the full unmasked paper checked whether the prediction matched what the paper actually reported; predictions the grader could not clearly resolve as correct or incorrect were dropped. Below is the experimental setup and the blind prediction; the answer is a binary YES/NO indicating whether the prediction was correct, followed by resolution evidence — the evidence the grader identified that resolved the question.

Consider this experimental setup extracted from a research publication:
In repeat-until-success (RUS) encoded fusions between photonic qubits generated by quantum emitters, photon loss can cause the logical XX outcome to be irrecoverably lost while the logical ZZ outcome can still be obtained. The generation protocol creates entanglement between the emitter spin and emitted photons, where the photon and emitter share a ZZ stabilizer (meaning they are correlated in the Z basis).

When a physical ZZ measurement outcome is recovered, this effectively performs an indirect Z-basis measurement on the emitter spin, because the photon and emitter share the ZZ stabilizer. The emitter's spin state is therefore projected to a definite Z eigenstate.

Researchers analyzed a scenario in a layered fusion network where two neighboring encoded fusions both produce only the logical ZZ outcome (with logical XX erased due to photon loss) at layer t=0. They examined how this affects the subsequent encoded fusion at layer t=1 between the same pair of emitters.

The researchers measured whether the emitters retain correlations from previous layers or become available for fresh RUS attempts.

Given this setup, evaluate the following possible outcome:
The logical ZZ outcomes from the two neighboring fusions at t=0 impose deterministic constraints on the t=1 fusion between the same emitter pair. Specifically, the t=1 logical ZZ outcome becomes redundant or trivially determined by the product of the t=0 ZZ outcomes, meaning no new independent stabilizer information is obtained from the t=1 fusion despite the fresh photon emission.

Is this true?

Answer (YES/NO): NO